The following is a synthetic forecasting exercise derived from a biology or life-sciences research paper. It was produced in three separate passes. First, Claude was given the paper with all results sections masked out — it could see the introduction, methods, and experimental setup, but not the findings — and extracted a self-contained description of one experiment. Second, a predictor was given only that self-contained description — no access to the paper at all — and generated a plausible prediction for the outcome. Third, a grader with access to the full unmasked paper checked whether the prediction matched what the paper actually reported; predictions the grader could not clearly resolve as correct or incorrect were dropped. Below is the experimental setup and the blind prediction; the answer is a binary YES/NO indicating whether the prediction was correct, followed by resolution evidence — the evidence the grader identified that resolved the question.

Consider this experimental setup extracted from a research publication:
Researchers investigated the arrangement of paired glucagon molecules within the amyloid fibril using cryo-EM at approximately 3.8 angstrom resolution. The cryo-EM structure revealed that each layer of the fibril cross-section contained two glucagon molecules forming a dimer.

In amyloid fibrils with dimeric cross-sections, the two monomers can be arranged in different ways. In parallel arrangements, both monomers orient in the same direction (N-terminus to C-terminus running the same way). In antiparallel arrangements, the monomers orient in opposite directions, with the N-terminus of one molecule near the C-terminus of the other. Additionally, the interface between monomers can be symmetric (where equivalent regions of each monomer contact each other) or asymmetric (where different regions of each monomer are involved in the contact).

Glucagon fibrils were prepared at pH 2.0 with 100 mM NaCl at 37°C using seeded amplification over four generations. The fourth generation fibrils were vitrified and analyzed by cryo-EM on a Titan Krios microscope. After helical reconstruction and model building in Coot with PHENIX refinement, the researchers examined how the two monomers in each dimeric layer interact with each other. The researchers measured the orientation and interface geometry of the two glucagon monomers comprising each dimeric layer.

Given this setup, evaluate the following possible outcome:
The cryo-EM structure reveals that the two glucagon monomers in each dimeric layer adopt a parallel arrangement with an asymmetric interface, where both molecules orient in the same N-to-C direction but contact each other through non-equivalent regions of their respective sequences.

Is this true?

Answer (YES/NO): YES